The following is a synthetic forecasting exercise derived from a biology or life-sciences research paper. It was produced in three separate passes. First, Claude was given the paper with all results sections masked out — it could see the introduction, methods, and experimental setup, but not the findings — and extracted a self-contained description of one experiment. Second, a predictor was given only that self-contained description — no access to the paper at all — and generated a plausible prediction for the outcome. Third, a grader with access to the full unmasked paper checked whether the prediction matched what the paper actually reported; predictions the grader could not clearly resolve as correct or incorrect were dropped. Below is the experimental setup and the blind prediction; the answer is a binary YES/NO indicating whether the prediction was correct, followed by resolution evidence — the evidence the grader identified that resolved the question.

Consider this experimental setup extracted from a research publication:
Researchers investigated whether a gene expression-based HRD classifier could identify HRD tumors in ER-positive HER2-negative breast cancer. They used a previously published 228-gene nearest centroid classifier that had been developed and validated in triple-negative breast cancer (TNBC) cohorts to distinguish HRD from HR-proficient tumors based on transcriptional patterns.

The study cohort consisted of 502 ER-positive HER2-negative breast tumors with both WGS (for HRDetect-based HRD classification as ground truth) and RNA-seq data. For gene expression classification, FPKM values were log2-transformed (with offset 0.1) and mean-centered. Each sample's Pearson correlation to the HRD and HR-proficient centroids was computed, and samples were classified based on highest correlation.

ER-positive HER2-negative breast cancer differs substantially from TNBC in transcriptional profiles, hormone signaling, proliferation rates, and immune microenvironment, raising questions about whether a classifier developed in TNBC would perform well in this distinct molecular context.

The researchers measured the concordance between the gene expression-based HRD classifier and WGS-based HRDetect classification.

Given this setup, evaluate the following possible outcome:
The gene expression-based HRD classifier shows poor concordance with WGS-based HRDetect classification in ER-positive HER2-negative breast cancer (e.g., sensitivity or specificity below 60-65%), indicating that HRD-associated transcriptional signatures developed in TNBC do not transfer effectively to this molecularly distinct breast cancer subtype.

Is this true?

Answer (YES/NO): NO